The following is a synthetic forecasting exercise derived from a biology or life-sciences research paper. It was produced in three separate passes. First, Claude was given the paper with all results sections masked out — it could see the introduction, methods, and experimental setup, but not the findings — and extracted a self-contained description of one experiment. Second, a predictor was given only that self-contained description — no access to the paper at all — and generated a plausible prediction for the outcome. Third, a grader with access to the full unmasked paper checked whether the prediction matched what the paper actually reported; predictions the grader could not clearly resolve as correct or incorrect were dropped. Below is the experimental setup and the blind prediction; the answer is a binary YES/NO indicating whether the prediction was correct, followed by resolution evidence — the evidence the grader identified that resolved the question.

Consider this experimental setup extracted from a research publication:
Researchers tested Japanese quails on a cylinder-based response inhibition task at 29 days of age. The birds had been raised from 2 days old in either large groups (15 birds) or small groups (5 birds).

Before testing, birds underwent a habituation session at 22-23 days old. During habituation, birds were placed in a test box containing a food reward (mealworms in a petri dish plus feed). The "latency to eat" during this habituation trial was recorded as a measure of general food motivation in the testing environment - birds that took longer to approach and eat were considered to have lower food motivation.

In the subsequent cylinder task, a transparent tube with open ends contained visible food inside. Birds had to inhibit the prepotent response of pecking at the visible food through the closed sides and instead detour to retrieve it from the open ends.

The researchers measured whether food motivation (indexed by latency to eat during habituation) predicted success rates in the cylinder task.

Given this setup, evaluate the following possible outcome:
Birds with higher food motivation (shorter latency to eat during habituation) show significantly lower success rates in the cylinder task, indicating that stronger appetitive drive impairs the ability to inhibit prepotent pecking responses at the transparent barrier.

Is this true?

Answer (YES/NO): NO